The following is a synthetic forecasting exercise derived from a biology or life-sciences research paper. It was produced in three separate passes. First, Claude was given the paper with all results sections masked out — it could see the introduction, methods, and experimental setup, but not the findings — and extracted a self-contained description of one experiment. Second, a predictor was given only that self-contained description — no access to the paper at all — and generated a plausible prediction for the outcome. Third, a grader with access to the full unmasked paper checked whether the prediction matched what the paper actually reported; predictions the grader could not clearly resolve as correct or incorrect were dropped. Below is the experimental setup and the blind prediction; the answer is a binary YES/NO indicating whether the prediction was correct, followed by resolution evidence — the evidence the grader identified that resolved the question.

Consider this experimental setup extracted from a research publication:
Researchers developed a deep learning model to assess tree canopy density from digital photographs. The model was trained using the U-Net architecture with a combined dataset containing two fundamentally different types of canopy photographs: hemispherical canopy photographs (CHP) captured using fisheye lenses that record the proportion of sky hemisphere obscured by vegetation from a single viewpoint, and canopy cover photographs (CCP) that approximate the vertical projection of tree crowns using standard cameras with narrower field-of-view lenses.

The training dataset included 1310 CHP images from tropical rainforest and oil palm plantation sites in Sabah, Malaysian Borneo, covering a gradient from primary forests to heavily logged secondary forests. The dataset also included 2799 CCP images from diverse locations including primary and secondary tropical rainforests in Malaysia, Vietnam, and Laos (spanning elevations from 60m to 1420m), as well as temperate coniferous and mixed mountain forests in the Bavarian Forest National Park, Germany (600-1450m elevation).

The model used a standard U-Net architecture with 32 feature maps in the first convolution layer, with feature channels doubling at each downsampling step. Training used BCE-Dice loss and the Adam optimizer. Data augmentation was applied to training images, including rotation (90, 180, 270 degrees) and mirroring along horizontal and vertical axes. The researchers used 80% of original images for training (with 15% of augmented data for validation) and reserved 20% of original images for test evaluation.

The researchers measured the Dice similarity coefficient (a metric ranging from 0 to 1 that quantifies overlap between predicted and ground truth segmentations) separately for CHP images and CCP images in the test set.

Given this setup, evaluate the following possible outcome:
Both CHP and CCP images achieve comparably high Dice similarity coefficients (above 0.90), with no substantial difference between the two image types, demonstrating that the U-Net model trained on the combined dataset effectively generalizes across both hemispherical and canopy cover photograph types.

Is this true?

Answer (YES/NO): YES